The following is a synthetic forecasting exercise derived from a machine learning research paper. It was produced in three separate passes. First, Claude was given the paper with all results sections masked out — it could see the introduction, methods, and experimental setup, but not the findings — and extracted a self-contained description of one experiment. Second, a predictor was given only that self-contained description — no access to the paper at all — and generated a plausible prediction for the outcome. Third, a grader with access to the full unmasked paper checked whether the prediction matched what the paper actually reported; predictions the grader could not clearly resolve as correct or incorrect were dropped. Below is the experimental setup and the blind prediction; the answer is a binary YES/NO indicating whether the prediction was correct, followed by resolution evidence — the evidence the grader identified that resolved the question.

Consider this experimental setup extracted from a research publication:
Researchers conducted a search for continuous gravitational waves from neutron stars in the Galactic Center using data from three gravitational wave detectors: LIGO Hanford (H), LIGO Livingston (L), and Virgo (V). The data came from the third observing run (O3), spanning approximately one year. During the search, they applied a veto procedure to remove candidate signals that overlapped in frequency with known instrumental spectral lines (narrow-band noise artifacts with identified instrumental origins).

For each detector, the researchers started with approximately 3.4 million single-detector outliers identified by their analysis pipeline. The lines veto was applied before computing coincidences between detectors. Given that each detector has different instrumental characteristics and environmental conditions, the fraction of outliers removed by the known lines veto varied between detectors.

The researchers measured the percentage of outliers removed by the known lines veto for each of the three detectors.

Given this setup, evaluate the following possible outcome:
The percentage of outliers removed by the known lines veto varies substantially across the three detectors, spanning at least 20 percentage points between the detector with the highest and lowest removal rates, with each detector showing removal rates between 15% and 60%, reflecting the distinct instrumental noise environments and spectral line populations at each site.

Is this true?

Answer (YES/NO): NO